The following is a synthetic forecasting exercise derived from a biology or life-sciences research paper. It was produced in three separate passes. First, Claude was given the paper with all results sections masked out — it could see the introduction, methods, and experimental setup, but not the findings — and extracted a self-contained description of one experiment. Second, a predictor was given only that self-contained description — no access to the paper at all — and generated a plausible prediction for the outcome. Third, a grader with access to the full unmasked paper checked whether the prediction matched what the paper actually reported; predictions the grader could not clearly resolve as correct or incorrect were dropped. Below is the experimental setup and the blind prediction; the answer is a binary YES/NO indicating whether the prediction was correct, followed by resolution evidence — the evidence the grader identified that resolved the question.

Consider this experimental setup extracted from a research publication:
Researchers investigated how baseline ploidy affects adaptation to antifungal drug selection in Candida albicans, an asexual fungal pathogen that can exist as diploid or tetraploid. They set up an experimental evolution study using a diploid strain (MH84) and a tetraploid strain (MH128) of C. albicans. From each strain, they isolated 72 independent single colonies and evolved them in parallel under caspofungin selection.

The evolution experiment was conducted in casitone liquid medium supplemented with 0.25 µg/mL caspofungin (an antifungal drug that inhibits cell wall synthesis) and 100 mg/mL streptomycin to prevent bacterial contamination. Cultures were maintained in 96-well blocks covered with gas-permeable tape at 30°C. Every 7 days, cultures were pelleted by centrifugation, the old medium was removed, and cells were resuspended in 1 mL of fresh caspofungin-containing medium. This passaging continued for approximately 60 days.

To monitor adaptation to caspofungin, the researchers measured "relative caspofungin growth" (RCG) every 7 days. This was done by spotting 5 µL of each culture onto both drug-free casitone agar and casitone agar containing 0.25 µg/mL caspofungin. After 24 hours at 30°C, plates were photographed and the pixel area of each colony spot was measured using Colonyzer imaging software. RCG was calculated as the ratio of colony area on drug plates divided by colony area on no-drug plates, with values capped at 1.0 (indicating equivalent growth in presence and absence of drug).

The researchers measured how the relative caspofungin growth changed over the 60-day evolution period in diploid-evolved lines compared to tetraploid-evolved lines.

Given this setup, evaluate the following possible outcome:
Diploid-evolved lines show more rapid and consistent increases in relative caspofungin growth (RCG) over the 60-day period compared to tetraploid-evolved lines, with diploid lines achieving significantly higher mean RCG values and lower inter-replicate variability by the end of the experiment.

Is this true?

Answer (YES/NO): NO